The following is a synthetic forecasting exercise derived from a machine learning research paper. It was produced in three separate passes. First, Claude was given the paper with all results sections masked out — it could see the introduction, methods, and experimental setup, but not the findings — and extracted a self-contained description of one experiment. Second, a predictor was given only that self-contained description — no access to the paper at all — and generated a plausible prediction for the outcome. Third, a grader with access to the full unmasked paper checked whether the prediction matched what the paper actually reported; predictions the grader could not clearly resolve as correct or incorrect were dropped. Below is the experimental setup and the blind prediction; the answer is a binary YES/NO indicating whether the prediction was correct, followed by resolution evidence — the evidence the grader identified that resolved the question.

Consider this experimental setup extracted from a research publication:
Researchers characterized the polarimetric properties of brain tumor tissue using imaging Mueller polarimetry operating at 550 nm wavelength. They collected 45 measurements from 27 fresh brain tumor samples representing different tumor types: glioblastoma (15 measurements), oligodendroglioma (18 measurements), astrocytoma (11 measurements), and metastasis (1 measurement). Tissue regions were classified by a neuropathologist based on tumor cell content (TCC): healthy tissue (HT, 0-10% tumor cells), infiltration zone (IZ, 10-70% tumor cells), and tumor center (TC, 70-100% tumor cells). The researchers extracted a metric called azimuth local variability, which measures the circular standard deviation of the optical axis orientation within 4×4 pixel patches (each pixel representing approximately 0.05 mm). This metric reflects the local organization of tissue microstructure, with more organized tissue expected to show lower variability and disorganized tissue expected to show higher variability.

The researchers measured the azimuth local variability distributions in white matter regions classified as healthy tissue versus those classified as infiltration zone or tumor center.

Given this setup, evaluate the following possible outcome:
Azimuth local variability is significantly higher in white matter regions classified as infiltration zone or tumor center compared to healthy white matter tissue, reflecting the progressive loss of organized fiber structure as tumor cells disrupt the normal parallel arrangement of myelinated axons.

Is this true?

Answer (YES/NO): YES